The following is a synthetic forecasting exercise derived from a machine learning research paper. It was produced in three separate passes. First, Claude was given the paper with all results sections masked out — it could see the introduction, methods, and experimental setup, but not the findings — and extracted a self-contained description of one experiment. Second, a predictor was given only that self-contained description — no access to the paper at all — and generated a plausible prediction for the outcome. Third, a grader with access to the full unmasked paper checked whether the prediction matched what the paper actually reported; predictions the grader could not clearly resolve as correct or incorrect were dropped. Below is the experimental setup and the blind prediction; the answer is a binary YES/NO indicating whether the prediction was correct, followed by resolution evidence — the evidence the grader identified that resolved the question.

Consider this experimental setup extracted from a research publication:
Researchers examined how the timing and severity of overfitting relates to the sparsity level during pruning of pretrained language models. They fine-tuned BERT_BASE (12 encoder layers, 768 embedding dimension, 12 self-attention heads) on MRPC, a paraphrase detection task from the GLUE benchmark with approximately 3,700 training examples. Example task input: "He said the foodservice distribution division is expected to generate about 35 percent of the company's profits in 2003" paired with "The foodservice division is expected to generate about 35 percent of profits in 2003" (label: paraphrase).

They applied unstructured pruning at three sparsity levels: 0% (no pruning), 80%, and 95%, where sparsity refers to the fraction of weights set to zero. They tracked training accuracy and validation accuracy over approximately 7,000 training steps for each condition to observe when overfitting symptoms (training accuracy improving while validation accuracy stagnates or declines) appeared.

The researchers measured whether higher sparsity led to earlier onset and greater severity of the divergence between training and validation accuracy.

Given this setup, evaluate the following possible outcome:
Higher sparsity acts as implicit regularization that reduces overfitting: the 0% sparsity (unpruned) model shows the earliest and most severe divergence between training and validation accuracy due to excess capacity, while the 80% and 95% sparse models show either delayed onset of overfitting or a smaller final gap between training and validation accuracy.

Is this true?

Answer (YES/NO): NO